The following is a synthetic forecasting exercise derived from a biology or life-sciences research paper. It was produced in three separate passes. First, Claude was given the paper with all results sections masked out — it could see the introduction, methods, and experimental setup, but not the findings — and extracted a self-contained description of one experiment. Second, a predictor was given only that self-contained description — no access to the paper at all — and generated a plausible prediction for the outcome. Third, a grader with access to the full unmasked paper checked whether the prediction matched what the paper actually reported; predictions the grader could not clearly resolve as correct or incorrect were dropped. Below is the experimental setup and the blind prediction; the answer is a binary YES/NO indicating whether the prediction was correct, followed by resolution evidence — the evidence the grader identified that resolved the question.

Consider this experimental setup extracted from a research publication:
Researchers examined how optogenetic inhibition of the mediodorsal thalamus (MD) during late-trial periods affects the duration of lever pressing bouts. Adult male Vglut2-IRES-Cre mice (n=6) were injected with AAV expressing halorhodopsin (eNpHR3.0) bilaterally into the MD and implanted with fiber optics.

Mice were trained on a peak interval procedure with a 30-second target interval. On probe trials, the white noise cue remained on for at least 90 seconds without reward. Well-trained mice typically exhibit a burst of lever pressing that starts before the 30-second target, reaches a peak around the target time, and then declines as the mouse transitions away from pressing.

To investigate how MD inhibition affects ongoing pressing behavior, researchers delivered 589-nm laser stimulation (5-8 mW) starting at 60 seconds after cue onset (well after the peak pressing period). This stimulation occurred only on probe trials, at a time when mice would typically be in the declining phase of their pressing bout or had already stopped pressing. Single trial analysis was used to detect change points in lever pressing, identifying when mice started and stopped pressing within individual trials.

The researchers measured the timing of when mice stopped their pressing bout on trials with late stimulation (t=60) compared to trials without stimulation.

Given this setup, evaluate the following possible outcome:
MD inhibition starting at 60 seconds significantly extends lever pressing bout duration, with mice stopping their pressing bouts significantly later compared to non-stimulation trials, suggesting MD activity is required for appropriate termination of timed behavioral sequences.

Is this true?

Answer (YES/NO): NO